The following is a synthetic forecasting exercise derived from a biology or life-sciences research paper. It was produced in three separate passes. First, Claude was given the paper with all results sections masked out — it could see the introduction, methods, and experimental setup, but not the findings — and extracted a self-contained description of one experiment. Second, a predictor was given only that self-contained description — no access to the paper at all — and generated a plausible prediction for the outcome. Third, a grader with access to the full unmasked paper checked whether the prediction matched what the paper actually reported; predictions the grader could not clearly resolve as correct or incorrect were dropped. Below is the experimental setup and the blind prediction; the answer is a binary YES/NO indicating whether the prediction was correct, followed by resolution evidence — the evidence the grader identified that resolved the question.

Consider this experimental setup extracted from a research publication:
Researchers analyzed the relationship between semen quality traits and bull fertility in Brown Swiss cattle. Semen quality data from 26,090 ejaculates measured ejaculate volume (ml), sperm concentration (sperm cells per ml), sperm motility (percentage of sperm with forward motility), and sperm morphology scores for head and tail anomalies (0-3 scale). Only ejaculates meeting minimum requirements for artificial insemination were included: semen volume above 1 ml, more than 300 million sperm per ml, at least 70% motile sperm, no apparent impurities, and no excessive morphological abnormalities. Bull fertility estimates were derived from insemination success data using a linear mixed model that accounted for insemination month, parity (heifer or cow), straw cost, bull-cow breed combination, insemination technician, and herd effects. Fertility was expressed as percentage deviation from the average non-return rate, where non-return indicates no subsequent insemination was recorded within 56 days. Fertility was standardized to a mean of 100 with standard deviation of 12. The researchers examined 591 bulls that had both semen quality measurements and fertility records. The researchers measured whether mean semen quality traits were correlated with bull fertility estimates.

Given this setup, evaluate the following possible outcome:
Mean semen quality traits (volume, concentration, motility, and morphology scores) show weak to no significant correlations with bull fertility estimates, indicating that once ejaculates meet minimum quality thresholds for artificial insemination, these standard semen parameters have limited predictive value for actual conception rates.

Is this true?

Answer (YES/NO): NO